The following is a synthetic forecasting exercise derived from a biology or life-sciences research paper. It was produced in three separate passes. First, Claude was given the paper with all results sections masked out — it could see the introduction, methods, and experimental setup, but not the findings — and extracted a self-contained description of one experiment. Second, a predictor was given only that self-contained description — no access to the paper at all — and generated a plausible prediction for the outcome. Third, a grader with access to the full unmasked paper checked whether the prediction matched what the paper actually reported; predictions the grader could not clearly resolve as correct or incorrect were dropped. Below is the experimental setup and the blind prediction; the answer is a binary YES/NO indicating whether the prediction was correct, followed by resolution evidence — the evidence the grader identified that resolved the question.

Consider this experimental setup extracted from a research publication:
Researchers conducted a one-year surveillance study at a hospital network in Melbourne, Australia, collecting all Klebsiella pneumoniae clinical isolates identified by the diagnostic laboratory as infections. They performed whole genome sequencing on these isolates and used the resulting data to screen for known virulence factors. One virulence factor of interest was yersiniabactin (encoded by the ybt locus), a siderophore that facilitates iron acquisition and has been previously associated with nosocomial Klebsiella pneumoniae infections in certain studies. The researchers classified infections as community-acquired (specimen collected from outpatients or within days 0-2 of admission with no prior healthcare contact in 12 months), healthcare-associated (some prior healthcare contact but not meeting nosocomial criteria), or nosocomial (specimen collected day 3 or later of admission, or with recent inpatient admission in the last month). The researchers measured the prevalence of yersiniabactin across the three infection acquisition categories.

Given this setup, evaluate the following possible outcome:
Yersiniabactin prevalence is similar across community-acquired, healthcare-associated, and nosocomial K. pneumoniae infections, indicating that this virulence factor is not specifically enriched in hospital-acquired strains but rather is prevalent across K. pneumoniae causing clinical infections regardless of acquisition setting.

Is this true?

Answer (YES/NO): YES